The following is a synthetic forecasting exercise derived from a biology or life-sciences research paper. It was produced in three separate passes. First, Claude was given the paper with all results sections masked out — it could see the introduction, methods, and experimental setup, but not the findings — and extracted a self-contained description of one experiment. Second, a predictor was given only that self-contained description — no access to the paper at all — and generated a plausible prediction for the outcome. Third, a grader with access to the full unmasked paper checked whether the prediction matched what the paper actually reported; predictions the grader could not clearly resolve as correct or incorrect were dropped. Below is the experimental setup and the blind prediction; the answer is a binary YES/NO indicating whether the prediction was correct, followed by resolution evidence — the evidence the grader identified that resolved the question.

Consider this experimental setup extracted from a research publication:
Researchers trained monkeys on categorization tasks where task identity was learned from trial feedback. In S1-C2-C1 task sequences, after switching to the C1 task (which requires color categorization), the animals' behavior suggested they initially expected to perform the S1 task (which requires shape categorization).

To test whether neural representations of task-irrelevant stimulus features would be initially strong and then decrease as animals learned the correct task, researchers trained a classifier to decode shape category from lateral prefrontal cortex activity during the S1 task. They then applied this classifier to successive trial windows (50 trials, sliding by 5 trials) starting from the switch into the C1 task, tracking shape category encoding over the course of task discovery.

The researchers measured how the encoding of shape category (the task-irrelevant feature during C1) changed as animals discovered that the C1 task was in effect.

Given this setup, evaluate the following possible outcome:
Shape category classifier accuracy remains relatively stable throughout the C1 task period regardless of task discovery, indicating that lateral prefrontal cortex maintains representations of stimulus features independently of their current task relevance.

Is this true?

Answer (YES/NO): NO